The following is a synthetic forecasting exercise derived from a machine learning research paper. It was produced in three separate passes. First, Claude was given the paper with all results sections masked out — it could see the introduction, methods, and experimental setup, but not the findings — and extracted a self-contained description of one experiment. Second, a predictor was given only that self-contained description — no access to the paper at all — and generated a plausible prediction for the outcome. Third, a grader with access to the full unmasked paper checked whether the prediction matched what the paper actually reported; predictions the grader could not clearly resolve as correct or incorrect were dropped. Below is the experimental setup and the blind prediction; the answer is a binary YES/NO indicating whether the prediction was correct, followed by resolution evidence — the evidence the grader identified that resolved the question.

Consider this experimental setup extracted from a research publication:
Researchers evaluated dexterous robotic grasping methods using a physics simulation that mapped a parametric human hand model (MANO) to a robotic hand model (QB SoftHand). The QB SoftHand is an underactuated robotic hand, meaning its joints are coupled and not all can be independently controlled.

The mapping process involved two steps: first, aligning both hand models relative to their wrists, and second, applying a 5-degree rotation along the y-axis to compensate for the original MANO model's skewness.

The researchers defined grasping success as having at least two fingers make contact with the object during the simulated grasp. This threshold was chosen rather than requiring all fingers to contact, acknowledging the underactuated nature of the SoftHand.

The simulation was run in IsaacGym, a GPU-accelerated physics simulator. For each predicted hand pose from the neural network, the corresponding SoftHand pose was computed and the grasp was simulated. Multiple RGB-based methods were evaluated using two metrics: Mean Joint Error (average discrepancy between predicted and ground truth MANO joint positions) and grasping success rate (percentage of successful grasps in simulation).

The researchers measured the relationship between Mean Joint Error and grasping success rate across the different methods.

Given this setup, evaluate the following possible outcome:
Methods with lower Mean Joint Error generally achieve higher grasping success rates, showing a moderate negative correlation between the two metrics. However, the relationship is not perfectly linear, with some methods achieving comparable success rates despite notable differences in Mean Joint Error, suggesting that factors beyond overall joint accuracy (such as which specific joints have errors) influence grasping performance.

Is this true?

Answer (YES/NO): NO